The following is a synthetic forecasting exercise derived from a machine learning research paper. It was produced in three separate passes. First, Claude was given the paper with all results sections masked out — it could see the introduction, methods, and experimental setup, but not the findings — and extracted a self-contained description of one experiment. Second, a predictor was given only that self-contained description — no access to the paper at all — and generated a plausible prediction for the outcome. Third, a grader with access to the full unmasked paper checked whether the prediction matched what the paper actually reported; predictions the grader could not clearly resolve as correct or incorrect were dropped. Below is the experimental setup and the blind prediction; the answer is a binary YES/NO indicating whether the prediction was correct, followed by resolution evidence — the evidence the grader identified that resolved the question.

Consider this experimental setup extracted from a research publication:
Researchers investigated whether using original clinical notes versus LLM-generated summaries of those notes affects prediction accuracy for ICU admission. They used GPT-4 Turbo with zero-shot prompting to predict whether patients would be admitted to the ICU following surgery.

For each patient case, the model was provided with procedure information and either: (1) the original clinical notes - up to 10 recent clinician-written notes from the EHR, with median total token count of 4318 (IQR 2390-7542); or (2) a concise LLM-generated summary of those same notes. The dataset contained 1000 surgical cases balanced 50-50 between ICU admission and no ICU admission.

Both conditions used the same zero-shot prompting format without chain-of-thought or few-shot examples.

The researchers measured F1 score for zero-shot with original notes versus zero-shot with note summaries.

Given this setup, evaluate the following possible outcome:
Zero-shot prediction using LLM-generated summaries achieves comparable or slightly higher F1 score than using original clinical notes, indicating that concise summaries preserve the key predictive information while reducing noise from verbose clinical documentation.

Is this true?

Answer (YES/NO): NO